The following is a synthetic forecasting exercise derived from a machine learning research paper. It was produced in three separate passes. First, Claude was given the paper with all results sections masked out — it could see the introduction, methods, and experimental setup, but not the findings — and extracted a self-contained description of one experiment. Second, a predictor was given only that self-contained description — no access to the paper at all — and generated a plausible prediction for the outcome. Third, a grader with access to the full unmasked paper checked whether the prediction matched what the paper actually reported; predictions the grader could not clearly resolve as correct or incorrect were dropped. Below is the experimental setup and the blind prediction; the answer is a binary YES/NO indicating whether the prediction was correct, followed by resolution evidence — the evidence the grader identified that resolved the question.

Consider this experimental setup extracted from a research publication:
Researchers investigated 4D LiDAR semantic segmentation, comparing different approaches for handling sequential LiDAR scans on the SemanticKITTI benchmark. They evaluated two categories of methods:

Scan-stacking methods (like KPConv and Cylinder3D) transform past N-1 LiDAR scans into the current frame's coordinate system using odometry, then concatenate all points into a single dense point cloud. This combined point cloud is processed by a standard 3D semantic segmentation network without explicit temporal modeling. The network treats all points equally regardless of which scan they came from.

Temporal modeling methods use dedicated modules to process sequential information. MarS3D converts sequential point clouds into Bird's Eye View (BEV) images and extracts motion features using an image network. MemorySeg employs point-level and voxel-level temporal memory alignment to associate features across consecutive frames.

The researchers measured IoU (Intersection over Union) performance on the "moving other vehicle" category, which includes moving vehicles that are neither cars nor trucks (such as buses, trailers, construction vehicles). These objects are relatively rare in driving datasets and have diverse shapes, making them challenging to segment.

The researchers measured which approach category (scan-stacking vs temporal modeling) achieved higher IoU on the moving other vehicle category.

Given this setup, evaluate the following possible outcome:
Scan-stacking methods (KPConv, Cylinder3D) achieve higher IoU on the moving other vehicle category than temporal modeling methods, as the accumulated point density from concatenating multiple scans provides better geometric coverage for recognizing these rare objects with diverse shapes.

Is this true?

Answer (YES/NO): NO